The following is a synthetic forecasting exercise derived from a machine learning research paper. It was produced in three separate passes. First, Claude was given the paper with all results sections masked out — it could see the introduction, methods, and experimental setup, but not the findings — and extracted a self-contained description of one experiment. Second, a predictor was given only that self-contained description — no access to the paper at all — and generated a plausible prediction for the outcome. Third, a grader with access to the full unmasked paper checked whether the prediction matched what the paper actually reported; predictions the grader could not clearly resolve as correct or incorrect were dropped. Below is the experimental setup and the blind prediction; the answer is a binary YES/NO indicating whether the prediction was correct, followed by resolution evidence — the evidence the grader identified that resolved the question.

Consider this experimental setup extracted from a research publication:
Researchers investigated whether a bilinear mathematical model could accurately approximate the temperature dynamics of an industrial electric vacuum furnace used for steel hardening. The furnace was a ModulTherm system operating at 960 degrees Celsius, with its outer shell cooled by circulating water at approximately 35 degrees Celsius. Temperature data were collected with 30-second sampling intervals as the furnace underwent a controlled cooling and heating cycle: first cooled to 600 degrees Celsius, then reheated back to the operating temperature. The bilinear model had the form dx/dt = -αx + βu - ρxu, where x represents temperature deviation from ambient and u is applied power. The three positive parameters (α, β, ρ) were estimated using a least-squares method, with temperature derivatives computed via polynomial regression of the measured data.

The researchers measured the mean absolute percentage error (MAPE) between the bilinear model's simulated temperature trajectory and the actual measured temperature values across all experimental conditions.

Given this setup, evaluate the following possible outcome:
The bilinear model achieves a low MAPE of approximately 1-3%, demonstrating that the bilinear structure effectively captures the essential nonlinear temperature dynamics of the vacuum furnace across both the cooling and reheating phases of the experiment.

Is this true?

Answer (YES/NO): NO